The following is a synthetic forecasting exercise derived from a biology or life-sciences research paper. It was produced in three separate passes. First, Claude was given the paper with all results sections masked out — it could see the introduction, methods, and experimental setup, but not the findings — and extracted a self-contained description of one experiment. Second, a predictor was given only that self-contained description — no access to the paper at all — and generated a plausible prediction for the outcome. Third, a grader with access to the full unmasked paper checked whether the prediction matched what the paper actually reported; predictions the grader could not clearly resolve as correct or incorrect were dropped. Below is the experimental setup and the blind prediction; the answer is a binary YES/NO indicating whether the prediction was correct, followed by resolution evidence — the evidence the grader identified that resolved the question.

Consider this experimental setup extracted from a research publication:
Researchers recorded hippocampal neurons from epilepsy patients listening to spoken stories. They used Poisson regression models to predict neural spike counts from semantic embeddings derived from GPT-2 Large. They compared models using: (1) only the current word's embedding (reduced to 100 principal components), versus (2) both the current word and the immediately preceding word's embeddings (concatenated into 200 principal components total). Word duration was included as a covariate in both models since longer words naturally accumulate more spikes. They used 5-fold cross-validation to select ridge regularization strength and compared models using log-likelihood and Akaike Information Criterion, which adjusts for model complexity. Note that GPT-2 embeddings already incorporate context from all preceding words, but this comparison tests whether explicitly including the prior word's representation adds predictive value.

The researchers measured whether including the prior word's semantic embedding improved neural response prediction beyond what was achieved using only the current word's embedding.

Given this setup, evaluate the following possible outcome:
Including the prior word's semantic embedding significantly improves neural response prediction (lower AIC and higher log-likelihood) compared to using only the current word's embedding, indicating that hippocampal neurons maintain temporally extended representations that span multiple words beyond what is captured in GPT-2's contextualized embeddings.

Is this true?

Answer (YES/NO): NO